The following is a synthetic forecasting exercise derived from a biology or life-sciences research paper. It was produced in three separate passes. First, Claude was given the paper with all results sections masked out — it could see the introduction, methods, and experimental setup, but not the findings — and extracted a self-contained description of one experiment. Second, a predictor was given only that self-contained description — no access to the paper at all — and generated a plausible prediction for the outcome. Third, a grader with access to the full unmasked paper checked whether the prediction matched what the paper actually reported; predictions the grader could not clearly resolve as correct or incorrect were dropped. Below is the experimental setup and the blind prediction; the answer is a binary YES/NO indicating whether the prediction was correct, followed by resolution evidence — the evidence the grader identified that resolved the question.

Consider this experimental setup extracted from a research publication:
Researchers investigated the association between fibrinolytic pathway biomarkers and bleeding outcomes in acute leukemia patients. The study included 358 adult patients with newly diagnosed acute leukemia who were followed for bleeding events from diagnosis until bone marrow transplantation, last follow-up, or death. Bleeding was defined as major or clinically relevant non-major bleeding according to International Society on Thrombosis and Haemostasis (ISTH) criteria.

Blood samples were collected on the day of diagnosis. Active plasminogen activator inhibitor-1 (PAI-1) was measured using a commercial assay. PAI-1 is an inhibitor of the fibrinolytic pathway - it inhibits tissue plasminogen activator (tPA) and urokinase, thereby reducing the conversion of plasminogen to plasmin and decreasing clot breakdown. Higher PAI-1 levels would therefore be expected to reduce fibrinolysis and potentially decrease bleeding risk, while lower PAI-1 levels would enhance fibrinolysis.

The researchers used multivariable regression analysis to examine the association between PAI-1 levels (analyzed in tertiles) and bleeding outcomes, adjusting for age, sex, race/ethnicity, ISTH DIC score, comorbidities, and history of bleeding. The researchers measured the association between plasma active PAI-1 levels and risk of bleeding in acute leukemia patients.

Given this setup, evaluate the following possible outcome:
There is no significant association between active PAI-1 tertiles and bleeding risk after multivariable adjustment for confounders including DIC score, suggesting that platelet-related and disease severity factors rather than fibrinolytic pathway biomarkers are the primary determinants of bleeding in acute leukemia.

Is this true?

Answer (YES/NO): NO